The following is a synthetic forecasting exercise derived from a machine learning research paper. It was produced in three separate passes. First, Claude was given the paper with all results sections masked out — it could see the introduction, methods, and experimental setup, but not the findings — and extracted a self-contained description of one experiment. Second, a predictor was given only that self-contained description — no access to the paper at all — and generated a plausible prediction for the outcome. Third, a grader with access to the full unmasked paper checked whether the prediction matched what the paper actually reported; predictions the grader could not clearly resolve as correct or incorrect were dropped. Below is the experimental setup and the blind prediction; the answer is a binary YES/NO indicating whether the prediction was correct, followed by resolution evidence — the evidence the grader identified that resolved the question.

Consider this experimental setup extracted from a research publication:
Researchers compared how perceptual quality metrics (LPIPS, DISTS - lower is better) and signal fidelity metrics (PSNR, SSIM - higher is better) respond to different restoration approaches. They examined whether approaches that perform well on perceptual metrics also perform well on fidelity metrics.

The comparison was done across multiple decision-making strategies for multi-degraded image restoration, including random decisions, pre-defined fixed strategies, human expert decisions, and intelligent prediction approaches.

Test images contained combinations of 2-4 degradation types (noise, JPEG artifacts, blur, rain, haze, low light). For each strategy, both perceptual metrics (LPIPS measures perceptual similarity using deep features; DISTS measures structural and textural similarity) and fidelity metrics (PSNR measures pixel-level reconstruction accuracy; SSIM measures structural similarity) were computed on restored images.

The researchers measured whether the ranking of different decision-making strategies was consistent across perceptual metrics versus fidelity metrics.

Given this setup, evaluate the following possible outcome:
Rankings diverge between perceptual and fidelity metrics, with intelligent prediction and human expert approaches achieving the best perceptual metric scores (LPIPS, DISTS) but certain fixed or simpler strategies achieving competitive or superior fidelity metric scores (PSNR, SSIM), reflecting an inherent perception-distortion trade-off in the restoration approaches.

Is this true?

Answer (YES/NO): NO